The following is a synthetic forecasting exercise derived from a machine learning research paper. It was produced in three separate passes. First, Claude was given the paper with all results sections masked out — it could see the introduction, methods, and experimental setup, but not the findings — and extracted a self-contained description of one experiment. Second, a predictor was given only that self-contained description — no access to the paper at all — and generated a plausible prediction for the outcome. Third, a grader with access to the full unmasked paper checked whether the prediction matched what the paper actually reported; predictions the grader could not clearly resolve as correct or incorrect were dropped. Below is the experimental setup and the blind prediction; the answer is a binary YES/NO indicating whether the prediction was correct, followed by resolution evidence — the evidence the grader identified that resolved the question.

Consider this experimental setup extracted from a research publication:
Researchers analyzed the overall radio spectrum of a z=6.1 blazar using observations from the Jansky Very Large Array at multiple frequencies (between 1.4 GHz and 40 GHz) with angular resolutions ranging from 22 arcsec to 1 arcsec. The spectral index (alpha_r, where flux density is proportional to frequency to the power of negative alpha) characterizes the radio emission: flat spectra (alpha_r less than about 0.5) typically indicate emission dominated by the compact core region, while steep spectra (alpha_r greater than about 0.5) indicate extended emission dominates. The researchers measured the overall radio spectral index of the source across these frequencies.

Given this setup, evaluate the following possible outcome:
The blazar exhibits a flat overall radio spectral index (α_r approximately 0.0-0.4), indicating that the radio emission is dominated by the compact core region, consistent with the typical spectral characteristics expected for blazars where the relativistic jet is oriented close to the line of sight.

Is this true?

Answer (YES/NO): NO